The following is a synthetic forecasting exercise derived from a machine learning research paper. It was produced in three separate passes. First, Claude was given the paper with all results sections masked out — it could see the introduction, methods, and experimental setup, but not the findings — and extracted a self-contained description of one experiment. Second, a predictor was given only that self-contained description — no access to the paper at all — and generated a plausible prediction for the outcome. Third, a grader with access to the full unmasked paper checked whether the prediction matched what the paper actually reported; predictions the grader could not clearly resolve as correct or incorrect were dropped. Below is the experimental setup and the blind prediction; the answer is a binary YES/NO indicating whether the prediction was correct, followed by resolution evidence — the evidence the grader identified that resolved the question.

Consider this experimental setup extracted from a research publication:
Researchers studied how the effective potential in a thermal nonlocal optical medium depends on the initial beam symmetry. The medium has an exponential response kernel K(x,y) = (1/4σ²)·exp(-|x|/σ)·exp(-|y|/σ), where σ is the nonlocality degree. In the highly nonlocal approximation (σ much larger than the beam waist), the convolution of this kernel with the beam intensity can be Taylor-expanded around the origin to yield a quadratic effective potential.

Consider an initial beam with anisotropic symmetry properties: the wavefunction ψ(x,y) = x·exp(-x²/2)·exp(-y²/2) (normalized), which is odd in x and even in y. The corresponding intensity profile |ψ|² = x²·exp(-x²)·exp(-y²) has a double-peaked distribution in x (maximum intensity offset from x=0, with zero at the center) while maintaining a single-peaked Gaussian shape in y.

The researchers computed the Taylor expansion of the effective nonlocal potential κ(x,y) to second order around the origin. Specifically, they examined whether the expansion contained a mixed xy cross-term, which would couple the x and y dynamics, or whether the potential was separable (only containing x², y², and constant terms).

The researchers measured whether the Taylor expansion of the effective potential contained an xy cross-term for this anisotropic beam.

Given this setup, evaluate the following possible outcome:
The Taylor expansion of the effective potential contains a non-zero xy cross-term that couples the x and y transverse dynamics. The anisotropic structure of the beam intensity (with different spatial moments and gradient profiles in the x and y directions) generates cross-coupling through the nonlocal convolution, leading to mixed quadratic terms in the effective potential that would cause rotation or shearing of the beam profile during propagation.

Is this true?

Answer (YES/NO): NO